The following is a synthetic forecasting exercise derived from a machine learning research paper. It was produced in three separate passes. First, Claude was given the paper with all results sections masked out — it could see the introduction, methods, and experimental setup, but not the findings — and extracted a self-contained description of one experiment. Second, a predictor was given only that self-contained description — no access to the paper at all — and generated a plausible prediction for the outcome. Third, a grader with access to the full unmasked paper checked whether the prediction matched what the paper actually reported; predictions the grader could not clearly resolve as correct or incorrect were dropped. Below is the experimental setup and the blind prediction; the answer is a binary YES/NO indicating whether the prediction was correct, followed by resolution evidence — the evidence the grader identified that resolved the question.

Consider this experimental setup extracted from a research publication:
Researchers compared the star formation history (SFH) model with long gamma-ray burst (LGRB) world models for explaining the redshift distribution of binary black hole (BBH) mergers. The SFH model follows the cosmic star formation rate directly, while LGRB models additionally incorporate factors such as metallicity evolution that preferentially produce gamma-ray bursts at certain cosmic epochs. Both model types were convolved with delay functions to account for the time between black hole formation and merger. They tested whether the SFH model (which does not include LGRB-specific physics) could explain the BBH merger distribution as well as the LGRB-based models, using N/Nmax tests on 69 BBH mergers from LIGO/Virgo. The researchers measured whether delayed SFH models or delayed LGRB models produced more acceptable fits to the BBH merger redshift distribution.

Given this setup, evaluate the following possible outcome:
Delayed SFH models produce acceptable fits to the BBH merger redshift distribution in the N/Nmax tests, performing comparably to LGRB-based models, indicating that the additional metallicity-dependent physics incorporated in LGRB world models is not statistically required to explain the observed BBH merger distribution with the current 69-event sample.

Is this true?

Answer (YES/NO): YES